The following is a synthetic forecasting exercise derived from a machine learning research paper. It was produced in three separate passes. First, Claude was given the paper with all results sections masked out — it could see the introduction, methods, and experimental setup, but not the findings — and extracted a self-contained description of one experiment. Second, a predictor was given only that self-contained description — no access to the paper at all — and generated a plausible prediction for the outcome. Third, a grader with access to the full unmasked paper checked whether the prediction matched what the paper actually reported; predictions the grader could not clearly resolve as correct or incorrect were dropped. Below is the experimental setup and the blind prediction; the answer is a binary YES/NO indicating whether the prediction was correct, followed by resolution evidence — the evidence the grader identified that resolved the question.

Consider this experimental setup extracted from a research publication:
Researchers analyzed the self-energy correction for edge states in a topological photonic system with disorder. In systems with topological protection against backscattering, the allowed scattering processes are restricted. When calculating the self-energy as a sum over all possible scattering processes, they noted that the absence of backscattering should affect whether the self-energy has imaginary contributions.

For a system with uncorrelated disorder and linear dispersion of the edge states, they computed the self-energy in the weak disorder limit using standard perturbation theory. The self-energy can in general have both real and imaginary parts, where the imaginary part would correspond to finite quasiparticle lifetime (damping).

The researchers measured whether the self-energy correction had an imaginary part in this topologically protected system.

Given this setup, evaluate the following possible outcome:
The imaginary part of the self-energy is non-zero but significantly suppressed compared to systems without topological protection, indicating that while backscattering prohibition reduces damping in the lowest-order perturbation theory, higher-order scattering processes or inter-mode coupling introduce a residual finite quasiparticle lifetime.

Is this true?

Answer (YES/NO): NO